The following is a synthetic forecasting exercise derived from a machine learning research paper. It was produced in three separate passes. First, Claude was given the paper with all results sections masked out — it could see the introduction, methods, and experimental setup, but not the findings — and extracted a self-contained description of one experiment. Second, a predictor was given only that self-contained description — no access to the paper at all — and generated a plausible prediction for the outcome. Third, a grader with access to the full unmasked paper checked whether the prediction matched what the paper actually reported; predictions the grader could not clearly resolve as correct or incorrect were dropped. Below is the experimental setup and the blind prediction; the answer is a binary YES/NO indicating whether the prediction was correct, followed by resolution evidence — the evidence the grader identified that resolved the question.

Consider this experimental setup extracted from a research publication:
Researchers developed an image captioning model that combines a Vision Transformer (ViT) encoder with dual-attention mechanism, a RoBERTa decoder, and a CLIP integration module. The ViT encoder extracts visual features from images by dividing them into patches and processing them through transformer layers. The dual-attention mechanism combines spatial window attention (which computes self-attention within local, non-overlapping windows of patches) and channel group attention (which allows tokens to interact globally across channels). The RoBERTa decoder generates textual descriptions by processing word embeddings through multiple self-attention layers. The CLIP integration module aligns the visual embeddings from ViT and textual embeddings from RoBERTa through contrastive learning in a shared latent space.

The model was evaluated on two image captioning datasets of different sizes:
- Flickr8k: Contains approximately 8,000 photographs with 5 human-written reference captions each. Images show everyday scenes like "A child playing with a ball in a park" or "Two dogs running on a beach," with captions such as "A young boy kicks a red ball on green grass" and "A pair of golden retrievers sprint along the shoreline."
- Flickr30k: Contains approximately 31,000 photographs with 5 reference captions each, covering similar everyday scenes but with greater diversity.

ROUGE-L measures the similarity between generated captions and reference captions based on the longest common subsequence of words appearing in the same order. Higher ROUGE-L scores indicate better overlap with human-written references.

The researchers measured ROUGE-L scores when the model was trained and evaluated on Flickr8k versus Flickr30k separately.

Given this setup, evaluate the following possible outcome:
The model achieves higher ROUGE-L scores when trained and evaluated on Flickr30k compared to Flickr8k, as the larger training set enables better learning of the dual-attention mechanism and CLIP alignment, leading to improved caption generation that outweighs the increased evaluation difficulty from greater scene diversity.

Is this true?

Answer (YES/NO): NO